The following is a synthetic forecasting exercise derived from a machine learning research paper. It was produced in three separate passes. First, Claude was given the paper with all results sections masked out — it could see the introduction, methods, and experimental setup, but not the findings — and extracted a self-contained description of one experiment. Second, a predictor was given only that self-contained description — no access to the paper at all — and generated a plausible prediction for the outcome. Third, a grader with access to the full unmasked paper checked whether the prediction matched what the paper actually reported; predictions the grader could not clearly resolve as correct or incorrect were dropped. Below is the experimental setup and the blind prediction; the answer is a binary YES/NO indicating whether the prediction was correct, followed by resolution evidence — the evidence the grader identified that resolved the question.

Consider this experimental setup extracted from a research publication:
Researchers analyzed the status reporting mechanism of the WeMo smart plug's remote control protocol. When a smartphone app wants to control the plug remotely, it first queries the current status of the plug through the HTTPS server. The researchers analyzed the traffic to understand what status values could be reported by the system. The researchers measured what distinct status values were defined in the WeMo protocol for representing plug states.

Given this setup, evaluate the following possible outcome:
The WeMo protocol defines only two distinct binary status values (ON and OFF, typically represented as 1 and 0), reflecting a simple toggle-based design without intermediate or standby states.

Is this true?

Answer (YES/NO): NO